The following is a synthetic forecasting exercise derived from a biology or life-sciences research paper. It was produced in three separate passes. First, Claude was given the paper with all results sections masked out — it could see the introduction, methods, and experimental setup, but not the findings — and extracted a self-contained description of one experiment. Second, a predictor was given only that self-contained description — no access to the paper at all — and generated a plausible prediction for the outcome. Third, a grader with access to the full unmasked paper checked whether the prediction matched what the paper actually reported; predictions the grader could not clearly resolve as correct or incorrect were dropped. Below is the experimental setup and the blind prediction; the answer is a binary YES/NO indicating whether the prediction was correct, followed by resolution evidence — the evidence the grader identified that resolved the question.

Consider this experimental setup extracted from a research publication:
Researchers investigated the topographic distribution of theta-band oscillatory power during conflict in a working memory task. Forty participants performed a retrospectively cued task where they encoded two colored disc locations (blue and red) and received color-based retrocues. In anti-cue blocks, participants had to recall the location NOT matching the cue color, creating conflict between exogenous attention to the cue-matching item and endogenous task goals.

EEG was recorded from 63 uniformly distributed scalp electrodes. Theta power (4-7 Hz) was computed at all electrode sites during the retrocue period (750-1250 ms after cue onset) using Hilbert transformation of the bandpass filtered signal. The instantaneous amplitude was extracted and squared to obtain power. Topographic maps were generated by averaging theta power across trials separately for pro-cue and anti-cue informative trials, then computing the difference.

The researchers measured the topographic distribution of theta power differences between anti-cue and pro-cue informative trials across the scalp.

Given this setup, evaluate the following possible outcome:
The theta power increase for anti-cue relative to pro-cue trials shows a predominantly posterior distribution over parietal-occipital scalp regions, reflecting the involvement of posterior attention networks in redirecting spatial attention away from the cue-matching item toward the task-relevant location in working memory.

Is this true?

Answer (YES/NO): NO